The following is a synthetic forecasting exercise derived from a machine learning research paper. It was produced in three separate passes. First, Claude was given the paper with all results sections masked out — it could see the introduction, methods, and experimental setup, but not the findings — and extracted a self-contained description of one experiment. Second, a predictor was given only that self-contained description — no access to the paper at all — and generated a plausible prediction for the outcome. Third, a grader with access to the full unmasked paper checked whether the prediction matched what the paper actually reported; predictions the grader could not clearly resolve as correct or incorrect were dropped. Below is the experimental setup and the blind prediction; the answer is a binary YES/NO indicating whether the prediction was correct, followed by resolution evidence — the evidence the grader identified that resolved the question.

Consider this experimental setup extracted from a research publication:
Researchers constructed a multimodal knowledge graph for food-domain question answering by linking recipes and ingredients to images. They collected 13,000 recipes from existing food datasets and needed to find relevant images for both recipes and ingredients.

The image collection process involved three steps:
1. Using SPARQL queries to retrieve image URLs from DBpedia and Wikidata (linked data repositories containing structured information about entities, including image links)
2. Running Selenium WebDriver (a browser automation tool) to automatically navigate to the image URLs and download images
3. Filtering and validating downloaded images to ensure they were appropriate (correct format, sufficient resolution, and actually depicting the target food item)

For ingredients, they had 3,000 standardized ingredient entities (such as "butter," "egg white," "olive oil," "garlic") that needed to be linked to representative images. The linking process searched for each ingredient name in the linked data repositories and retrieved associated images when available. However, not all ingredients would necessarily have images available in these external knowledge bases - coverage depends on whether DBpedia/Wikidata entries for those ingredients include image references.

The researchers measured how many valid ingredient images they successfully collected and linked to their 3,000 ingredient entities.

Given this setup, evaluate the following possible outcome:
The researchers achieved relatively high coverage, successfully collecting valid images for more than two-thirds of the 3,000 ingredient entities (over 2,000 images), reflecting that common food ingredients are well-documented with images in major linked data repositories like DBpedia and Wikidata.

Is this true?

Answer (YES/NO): NO